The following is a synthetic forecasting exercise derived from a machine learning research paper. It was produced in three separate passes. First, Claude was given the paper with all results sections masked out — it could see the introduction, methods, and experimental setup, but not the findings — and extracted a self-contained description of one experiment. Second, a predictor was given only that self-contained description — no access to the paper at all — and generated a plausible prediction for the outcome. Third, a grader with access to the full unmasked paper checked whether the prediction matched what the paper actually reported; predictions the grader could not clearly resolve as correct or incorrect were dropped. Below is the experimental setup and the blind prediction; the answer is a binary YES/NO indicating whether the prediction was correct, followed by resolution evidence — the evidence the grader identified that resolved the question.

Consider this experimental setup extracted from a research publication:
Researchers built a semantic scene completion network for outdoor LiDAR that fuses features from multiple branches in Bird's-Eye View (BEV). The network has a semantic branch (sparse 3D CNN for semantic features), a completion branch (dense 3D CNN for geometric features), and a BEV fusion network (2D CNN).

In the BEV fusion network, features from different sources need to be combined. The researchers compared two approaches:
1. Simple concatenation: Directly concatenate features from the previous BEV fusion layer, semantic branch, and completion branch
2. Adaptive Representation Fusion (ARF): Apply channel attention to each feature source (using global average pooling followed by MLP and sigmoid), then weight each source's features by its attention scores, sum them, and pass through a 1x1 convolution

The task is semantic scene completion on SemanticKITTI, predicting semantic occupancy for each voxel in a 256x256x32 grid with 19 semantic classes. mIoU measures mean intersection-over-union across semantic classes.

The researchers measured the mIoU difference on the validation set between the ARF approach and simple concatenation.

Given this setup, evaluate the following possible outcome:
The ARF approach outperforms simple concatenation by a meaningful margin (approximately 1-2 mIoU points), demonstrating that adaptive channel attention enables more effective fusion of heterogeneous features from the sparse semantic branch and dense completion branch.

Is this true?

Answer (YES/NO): NO